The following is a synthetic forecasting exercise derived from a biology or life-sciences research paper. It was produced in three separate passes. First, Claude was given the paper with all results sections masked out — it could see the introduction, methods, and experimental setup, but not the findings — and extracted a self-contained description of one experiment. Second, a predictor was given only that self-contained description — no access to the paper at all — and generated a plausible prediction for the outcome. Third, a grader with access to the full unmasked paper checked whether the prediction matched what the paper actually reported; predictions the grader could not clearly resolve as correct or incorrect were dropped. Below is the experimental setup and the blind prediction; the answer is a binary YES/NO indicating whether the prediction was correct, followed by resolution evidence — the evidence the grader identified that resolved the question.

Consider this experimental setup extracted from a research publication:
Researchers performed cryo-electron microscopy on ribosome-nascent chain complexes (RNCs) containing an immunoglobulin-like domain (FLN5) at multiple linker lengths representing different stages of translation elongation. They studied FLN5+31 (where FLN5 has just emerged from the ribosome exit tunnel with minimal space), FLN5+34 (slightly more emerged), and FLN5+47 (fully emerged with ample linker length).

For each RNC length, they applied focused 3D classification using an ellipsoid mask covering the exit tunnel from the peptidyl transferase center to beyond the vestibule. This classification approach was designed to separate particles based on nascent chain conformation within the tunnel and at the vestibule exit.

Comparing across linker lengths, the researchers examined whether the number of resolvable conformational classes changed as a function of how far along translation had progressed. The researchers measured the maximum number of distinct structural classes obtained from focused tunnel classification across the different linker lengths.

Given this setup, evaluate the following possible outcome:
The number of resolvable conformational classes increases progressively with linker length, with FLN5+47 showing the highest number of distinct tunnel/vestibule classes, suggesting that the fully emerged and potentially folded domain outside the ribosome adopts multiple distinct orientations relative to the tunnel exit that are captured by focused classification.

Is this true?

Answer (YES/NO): NO